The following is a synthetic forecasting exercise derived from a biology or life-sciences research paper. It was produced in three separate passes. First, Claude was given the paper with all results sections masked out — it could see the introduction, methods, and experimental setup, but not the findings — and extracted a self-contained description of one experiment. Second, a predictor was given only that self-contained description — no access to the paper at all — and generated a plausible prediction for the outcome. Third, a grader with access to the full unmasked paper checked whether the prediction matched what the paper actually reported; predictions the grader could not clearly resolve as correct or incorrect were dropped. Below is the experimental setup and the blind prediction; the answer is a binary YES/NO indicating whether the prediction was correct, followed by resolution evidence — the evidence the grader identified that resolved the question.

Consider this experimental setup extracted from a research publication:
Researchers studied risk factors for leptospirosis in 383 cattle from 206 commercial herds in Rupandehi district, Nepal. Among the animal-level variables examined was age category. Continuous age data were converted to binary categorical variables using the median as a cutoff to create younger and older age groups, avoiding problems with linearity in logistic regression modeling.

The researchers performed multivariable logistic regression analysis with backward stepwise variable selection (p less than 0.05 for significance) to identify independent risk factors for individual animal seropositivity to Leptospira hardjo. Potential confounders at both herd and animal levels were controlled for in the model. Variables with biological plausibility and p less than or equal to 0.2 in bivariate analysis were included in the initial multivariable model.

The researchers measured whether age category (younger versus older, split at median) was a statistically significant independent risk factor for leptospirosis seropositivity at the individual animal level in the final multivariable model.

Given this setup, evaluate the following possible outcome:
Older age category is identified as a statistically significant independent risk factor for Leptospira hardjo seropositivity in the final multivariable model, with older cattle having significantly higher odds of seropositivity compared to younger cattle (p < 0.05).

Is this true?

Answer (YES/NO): NO